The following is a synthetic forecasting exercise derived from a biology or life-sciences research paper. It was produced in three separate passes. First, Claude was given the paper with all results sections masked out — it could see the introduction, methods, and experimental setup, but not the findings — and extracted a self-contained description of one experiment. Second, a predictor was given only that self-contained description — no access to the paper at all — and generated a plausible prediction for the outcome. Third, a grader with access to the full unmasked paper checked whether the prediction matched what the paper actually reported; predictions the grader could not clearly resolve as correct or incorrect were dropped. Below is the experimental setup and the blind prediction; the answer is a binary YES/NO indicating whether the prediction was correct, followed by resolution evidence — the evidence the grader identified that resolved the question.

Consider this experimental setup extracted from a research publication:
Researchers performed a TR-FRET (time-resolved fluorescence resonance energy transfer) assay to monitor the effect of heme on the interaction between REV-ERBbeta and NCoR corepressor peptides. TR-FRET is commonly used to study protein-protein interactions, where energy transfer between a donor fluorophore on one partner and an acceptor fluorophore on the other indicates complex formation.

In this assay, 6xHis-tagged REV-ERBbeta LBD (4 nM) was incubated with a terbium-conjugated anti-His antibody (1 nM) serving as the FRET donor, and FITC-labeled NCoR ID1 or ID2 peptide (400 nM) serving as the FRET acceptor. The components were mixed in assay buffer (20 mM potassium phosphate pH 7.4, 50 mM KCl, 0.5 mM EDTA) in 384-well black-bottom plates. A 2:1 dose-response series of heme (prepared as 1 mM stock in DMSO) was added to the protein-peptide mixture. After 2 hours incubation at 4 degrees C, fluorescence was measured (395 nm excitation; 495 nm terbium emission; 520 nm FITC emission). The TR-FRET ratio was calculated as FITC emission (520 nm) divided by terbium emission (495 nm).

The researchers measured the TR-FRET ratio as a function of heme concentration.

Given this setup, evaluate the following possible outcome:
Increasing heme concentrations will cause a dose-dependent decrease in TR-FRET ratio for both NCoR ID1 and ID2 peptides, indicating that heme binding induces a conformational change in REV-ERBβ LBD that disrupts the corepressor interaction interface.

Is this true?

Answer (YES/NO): NO